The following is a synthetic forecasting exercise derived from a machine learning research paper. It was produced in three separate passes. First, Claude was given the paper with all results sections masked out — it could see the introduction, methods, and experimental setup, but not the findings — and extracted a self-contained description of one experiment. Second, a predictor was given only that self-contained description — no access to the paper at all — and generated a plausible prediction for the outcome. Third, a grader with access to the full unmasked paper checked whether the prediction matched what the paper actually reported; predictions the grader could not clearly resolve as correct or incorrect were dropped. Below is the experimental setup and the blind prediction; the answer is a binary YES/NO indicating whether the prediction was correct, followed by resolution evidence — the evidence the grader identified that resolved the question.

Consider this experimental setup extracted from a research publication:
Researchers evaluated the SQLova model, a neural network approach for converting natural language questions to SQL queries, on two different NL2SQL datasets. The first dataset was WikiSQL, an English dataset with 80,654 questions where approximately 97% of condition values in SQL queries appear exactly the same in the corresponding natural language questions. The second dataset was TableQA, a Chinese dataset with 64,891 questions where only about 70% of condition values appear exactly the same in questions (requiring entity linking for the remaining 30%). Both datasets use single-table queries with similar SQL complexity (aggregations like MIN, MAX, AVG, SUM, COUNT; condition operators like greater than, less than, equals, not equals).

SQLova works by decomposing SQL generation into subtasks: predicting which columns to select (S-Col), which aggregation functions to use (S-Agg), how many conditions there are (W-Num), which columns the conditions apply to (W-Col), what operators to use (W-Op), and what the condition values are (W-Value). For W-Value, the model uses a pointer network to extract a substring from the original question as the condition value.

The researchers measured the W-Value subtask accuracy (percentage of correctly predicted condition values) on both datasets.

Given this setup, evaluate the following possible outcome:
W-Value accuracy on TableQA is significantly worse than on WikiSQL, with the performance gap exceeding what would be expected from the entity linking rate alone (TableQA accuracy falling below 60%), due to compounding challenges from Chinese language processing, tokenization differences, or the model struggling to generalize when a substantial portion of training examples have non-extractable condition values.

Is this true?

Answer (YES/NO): YES